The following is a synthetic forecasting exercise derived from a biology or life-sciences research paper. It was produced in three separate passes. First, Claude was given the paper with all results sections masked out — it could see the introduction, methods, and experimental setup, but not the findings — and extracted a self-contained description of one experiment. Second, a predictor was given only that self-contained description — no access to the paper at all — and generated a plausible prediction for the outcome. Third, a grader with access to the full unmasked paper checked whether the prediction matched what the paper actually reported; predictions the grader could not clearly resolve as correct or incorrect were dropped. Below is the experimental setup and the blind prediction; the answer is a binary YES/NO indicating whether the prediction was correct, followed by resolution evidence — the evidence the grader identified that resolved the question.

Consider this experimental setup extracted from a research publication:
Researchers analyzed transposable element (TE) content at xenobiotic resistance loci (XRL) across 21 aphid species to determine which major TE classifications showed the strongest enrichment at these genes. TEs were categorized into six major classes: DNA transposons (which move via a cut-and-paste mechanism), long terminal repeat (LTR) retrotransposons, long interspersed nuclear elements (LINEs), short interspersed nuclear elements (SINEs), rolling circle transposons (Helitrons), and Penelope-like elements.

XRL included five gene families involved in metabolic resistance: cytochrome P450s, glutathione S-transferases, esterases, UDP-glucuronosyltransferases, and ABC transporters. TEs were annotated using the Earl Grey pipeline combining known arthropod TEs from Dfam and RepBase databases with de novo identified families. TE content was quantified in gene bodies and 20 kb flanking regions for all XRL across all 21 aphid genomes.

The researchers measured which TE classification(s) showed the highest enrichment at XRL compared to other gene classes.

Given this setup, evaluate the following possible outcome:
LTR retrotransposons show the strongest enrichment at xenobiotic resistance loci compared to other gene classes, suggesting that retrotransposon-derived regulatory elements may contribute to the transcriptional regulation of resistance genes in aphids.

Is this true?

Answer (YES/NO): NO